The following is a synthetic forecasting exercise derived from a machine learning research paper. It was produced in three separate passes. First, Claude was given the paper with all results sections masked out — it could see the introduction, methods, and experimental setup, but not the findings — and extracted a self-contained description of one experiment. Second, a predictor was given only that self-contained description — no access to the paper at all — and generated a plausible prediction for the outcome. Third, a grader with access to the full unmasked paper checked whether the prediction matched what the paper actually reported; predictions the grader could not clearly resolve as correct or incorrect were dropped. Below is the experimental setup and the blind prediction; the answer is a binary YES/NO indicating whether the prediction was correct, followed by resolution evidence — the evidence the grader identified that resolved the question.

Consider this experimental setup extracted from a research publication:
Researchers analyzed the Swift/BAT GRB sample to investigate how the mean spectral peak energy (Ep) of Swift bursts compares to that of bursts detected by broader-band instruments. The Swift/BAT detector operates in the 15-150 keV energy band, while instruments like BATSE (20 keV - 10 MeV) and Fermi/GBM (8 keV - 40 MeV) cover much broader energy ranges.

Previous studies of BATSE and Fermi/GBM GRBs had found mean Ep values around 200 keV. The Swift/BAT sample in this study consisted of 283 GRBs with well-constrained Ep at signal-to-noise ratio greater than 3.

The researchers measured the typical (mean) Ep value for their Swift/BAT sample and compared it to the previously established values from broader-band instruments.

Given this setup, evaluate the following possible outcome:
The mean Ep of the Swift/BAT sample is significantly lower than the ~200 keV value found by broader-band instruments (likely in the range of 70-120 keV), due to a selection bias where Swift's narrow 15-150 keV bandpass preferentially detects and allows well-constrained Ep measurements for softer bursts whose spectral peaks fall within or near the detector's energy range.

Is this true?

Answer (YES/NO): YES